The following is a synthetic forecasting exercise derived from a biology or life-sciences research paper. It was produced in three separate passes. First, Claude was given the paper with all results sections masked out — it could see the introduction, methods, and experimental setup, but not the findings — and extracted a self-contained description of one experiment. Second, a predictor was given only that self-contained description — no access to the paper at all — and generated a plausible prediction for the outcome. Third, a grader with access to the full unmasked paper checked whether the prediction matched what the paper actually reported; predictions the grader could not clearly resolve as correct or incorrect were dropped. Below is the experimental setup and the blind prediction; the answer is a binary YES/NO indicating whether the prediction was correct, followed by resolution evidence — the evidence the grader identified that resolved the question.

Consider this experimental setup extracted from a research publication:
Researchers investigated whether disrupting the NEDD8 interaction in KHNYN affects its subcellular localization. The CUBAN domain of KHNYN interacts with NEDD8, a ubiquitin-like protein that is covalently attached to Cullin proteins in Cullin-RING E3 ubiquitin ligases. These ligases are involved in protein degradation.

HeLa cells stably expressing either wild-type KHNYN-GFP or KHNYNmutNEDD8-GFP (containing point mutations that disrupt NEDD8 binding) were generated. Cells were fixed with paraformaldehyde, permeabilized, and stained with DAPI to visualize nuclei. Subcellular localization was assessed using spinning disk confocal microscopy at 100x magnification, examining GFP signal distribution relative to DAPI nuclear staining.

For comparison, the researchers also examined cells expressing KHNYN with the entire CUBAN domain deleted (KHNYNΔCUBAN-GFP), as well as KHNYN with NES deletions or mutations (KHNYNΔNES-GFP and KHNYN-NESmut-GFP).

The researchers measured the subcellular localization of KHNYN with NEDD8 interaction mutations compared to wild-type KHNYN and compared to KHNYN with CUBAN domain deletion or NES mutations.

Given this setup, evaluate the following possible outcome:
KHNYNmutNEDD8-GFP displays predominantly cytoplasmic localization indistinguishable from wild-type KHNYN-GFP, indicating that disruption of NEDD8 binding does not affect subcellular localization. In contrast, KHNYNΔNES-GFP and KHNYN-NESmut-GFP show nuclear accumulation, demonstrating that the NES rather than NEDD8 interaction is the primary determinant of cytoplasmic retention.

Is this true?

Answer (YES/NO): YES